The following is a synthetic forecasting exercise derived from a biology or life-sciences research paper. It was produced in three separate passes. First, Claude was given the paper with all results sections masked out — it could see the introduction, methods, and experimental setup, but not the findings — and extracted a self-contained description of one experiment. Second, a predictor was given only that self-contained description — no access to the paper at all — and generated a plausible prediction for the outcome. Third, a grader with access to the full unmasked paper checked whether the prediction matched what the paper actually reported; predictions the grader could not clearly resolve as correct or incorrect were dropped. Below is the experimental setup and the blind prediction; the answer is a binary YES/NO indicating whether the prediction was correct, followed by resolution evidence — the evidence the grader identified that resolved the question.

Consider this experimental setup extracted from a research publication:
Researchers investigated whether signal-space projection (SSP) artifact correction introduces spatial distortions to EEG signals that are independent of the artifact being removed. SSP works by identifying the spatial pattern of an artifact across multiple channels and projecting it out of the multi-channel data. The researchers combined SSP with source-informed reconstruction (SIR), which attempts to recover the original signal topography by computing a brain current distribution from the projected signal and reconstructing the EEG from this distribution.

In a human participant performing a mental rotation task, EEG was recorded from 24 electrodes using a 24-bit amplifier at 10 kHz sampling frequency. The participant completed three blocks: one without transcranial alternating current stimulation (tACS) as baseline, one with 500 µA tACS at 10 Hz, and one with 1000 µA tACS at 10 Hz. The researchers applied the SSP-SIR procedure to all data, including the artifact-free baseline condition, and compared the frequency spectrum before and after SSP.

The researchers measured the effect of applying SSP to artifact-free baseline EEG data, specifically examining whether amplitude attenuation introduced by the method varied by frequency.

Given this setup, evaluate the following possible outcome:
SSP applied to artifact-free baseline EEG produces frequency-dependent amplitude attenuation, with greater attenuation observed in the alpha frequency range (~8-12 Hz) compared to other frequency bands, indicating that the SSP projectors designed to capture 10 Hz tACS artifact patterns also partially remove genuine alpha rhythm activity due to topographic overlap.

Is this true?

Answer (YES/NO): NO